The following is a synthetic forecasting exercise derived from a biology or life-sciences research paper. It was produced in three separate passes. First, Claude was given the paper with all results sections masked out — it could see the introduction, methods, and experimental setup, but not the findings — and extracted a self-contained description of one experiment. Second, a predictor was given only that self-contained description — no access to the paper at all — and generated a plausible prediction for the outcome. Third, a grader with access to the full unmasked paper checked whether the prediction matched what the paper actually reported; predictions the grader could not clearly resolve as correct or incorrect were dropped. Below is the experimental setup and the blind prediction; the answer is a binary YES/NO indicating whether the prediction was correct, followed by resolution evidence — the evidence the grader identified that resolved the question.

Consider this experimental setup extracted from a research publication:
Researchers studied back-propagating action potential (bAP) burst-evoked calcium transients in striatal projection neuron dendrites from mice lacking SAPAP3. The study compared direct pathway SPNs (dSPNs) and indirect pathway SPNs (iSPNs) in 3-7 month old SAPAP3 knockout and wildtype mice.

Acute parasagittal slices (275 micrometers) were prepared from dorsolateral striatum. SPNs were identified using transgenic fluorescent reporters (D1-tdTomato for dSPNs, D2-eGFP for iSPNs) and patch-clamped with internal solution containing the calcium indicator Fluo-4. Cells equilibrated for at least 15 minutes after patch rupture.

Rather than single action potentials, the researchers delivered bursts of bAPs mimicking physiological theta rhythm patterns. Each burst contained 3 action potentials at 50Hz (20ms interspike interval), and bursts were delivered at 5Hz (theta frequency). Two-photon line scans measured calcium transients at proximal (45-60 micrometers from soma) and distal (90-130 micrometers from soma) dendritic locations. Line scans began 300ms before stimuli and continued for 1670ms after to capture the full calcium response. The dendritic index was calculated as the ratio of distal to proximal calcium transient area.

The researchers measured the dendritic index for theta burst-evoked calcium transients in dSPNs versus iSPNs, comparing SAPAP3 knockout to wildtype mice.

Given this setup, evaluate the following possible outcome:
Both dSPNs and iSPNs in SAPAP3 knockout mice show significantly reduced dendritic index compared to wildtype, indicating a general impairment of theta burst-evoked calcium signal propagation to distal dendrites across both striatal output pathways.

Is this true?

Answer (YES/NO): NO